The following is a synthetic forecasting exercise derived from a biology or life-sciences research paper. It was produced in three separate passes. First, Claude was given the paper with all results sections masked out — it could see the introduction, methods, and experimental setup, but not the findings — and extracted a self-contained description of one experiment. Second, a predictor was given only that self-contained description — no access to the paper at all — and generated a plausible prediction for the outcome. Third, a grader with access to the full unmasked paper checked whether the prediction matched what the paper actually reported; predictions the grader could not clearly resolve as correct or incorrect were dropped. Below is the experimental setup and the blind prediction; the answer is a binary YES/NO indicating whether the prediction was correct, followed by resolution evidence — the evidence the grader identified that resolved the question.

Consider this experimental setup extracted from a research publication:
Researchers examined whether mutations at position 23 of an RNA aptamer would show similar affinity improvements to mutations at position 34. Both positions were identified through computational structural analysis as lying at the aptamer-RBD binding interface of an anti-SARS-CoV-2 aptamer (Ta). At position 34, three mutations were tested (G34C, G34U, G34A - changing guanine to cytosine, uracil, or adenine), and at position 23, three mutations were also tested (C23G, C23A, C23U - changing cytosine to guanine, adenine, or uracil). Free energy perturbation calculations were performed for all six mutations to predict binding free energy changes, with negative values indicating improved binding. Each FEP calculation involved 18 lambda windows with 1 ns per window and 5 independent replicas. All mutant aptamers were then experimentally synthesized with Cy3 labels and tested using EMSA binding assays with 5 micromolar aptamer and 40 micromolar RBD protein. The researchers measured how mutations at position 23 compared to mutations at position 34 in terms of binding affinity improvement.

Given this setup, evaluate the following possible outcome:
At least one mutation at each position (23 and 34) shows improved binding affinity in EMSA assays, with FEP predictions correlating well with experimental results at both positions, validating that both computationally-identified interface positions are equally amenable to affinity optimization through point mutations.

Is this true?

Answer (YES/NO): NO